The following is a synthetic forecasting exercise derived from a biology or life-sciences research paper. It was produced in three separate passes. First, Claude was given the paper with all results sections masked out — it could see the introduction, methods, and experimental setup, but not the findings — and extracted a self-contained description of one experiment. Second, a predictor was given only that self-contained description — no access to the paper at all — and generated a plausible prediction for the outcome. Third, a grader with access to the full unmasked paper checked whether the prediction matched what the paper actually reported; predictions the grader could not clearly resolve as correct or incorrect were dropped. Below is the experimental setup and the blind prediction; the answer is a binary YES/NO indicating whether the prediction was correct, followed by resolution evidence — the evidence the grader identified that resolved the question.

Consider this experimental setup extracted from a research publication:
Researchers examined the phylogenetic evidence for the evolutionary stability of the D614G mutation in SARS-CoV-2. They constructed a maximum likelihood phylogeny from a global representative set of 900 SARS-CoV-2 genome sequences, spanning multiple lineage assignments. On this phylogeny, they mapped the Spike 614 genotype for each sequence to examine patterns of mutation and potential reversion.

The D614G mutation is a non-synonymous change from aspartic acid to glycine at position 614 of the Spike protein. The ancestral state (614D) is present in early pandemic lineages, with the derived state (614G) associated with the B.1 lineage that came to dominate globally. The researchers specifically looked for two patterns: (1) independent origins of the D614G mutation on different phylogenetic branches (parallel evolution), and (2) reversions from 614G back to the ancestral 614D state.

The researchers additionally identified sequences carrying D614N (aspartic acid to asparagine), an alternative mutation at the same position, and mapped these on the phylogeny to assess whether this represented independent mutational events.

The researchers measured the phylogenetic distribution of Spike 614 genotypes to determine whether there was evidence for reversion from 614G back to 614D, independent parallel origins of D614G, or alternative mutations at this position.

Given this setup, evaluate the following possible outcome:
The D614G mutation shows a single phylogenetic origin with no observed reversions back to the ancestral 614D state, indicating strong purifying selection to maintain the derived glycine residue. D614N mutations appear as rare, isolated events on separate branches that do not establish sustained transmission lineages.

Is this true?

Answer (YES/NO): NO